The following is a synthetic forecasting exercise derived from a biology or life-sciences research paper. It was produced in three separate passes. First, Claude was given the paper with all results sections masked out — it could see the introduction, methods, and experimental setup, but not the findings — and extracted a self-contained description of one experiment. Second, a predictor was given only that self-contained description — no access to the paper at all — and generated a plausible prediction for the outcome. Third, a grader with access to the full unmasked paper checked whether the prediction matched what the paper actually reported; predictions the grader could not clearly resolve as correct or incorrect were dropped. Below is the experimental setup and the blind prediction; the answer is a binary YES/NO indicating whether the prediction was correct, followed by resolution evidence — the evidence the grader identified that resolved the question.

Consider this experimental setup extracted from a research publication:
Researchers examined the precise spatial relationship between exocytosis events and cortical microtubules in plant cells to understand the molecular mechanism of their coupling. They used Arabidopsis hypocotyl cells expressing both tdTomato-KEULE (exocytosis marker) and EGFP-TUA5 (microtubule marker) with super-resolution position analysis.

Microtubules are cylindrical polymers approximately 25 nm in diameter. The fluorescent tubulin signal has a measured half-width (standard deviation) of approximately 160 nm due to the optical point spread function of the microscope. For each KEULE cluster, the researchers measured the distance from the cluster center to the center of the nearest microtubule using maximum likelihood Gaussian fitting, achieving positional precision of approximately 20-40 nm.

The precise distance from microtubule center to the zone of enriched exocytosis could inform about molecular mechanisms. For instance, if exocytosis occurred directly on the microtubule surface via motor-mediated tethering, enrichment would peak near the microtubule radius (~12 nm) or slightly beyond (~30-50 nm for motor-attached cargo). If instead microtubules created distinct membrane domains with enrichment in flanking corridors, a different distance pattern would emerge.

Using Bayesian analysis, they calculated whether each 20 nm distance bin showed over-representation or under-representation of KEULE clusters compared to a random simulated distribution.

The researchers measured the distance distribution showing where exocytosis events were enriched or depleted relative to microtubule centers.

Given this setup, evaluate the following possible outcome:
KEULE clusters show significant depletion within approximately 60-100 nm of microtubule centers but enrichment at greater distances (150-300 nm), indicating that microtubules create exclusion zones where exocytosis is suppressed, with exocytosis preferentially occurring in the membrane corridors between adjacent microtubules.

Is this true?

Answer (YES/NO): NO